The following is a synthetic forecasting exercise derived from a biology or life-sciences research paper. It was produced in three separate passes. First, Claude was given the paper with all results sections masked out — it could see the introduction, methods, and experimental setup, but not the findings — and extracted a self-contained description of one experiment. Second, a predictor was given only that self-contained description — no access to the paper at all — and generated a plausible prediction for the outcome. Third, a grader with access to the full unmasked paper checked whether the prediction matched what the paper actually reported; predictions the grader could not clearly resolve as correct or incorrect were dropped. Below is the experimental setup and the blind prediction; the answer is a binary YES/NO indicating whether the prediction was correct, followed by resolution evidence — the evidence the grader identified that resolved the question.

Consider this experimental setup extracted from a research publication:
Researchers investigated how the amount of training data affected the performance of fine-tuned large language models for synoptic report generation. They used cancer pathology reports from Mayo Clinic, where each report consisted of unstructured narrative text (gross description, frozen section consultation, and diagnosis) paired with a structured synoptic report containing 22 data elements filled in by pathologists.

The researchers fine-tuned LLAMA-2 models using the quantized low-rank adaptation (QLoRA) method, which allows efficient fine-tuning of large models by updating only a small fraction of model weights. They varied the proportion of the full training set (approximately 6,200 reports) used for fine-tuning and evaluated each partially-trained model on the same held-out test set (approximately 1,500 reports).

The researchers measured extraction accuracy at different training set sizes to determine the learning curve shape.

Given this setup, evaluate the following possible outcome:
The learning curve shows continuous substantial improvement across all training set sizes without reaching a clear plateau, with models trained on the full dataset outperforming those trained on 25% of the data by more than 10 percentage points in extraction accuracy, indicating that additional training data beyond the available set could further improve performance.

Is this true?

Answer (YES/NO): NO